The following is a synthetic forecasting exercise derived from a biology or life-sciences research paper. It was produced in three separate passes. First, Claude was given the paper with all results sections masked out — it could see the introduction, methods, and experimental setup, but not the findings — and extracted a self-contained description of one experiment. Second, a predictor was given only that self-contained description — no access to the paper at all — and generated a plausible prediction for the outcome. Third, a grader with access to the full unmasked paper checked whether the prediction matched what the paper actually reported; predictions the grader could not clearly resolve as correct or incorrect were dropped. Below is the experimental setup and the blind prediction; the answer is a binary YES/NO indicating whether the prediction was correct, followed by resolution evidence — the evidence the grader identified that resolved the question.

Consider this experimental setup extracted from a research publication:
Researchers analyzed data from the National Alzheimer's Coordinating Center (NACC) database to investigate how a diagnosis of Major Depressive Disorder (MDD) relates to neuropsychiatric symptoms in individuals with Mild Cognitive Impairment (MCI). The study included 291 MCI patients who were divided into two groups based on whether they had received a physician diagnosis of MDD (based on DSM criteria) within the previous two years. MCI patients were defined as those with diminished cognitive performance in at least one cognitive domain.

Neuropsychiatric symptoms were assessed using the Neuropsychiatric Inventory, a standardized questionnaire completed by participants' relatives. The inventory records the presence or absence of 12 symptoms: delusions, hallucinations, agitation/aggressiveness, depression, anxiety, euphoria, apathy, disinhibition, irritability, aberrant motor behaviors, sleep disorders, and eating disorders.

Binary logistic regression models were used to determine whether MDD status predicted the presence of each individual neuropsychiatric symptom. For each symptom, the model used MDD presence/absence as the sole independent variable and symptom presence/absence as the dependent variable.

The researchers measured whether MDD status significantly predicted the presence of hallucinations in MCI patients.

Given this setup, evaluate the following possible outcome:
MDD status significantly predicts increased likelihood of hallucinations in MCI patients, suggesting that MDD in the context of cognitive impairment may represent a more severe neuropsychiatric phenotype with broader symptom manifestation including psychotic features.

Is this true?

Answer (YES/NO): NO